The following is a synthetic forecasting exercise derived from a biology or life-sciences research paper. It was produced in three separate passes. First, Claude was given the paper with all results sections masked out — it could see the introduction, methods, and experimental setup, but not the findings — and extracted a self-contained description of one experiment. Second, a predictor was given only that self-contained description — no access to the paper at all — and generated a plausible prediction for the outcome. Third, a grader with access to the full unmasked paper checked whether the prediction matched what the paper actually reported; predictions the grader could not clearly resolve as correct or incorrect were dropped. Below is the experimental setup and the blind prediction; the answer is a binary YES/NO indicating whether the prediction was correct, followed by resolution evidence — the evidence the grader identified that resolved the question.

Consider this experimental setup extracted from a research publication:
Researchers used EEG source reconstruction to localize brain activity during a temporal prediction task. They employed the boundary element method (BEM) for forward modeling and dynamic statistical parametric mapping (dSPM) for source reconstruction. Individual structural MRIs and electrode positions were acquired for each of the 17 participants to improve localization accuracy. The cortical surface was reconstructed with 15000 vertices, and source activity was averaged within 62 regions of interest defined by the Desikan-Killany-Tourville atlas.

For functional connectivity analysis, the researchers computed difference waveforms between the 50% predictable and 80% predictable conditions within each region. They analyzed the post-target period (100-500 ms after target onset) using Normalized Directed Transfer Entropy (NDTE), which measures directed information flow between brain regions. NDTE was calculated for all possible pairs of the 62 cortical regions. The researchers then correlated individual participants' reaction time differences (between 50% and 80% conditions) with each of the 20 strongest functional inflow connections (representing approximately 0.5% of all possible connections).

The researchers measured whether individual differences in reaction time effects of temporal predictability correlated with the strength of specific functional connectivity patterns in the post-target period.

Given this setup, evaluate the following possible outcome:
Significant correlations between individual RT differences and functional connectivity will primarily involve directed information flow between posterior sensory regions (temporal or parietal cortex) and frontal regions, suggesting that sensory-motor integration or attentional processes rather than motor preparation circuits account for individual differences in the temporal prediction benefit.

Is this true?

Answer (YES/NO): NO